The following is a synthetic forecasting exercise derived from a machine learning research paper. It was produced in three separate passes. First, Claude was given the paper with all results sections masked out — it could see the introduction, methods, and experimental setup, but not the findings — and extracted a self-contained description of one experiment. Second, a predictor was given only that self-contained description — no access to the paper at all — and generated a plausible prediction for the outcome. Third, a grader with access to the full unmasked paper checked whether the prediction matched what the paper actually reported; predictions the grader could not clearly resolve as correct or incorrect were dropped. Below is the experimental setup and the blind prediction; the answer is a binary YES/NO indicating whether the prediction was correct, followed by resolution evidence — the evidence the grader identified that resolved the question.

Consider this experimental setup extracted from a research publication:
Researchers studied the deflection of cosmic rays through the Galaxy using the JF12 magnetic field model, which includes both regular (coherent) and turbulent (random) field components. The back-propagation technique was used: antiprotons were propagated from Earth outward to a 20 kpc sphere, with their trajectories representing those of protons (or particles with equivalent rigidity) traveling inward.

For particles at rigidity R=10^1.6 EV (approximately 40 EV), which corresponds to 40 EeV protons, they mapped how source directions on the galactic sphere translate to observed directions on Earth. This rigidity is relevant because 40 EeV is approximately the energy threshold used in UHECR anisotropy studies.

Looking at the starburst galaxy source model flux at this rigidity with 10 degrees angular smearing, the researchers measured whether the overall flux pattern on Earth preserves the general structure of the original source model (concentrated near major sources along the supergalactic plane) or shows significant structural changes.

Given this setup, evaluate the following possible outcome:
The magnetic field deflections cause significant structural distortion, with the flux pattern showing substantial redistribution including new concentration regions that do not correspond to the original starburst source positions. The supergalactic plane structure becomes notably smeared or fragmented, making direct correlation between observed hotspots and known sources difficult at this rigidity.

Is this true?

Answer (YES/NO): NO